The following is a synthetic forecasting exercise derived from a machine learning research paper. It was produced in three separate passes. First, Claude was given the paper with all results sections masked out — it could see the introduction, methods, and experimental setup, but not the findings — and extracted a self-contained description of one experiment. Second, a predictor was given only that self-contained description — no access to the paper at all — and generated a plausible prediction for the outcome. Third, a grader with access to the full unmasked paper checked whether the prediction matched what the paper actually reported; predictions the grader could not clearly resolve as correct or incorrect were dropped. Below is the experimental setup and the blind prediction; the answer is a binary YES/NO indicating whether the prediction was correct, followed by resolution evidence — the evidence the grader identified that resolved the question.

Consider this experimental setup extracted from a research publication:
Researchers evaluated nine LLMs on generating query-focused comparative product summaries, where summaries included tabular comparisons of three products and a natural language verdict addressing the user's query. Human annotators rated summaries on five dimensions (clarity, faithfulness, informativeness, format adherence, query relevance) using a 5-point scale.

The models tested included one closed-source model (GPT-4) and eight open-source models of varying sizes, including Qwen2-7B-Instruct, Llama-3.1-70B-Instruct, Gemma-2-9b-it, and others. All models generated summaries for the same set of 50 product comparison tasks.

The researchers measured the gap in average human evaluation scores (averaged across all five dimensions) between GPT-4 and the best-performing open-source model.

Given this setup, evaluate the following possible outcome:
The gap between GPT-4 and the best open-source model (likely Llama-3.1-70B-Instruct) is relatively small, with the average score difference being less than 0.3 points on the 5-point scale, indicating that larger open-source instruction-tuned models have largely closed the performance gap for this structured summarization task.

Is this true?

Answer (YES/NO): NO